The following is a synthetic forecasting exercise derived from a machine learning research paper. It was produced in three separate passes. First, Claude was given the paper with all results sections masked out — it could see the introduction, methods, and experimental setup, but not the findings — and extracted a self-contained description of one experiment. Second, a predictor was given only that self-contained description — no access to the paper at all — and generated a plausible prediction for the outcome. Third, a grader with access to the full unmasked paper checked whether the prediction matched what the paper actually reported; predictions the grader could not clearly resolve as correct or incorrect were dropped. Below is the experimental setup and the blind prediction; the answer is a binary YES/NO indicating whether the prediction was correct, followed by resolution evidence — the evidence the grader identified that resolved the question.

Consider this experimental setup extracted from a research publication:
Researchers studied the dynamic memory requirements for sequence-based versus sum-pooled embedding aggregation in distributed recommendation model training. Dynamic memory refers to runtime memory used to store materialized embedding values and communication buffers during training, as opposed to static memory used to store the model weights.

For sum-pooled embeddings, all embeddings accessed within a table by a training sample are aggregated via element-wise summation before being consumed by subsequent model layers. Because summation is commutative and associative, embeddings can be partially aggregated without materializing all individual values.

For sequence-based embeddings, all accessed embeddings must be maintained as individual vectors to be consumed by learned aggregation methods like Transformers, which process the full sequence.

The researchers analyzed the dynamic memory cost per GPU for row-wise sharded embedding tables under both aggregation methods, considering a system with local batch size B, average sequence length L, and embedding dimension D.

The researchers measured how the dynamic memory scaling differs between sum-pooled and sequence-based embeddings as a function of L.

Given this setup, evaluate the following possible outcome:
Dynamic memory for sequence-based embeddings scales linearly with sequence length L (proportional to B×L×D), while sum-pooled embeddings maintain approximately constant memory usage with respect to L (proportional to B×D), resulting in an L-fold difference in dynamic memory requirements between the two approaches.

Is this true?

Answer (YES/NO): YES